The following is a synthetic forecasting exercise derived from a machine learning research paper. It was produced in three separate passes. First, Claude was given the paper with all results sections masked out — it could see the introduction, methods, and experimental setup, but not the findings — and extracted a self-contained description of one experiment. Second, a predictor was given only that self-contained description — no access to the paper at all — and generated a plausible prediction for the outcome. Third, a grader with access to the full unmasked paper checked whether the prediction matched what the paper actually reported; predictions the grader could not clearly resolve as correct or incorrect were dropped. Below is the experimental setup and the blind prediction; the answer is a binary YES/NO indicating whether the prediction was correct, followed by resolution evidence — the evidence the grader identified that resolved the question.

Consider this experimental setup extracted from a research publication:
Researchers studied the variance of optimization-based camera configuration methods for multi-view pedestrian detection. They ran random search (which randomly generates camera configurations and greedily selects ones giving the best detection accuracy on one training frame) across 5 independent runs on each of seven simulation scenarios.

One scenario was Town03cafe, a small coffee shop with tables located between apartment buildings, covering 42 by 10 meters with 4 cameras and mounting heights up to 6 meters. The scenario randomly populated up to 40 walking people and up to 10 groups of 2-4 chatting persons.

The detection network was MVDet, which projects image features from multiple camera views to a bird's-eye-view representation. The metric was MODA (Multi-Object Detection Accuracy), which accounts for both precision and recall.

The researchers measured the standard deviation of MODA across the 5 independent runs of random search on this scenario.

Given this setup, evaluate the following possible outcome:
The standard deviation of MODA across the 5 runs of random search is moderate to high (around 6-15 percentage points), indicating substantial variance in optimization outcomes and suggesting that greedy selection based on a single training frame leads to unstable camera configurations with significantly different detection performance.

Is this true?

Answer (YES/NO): YES